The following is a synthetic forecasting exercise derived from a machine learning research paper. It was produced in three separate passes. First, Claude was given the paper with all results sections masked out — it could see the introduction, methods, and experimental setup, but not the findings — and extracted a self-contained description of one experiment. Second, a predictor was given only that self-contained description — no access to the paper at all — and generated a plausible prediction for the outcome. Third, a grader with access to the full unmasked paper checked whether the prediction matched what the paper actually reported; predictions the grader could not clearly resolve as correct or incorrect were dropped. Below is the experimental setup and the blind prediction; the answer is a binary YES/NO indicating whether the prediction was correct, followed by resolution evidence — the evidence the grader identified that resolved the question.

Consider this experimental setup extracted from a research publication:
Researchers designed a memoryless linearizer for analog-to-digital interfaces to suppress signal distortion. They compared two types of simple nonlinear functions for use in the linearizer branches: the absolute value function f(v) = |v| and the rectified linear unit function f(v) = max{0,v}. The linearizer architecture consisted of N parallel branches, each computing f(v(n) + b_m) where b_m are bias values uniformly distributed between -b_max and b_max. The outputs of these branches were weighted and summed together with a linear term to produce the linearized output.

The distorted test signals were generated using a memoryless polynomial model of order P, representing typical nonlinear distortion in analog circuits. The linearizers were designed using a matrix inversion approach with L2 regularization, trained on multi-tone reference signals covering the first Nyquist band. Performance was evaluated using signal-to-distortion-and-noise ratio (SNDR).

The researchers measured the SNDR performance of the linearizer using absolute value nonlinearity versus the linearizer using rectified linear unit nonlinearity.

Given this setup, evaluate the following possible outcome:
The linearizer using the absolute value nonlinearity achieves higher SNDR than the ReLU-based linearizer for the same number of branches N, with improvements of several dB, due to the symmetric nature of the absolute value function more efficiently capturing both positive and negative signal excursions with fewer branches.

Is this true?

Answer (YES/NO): NO